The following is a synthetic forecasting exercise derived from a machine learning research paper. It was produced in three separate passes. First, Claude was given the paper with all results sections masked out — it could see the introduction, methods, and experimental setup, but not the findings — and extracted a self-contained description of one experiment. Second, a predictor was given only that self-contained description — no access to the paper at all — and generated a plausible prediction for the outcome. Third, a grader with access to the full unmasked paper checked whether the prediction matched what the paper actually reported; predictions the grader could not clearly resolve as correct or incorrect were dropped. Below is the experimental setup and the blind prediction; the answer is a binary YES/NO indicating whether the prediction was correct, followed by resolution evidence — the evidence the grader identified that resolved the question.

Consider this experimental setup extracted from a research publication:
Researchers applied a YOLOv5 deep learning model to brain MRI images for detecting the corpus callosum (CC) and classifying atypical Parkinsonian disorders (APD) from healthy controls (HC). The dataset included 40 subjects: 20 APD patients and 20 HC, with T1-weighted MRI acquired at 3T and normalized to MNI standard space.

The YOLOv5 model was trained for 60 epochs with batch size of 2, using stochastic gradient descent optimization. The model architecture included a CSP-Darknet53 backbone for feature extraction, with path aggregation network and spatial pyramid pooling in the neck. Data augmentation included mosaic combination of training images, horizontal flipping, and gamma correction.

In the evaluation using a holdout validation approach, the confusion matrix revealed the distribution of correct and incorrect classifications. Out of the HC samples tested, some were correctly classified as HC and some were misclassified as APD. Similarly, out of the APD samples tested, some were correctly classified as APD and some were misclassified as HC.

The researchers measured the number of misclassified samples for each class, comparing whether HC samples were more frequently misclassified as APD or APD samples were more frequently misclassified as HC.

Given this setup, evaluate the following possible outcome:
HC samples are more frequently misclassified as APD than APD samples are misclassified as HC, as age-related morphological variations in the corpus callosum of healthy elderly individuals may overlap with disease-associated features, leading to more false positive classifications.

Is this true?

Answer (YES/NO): YES